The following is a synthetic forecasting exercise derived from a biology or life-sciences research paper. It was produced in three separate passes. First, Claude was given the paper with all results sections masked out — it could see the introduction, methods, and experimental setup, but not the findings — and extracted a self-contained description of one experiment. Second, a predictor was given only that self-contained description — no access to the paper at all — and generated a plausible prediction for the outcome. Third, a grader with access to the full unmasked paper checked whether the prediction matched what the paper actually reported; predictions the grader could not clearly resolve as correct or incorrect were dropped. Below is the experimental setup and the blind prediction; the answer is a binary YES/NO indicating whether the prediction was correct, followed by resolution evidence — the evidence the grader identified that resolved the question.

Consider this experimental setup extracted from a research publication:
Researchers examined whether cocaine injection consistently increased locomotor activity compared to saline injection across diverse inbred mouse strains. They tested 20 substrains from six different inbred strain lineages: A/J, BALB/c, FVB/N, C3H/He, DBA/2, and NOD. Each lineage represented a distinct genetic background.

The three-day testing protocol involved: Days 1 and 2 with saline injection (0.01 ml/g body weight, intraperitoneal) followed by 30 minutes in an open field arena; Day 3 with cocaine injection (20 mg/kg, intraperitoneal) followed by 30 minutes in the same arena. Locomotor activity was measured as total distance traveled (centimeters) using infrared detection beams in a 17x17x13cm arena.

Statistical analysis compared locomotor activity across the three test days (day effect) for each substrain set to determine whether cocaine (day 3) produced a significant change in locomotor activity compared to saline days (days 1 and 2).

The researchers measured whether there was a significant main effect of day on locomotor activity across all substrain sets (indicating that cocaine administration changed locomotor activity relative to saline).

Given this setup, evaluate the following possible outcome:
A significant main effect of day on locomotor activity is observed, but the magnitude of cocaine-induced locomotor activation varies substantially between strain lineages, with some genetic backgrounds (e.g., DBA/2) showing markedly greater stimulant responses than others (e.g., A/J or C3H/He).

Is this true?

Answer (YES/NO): NO